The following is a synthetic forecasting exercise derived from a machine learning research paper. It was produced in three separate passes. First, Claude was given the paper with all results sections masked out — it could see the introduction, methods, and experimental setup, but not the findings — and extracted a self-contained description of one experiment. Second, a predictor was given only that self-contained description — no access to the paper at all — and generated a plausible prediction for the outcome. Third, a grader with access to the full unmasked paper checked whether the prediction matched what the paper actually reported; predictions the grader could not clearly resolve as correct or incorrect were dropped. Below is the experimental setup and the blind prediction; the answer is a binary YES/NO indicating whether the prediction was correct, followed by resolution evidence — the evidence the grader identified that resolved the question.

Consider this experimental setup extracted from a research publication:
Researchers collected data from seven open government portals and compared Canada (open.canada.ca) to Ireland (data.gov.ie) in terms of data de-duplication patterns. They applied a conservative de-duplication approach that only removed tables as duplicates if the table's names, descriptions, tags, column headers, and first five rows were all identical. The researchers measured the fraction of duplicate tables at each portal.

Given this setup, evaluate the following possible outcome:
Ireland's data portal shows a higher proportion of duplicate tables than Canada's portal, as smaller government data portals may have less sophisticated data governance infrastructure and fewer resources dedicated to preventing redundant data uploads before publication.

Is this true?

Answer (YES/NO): NO